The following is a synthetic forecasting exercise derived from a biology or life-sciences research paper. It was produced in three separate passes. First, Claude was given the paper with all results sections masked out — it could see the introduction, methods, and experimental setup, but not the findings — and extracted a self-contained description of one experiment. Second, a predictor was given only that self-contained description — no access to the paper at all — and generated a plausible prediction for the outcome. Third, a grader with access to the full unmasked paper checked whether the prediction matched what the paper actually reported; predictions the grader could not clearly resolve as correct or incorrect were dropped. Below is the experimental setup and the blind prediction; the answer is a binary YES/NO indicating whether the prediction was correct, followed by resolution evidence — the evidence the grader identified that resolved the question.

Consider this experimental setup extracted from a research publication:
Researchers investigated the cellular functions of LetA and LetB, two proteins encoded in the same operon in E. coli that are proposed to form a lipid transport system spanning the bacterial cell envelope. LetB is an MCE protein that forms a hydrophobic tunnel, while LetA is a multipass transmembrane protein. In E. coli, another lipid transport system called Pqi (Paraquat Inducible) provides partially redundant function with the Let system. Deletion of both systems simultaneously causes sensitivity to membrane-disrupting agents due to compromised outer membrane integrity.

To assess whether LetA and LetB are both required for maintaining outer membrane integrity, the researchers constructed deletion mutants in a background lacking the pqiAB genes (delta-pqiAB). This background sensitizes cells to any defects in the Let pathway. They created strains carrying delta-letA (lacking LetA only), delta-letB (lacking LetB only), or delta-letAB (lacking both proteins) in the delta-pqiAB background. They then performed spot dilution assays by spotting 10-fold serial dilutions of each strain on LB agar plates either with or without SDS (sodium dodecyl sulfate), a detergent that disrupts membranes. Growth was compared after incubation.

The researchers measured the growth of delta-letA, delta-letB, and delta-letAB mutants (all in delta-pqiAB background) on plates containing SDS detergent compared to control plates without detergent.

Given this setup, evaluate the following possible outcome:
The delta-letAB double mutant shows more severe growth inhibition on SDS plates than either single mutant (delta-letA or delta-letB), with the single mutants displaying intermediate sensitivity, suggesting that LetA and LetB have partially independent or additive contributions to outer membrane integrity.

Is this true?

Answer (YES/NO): NO